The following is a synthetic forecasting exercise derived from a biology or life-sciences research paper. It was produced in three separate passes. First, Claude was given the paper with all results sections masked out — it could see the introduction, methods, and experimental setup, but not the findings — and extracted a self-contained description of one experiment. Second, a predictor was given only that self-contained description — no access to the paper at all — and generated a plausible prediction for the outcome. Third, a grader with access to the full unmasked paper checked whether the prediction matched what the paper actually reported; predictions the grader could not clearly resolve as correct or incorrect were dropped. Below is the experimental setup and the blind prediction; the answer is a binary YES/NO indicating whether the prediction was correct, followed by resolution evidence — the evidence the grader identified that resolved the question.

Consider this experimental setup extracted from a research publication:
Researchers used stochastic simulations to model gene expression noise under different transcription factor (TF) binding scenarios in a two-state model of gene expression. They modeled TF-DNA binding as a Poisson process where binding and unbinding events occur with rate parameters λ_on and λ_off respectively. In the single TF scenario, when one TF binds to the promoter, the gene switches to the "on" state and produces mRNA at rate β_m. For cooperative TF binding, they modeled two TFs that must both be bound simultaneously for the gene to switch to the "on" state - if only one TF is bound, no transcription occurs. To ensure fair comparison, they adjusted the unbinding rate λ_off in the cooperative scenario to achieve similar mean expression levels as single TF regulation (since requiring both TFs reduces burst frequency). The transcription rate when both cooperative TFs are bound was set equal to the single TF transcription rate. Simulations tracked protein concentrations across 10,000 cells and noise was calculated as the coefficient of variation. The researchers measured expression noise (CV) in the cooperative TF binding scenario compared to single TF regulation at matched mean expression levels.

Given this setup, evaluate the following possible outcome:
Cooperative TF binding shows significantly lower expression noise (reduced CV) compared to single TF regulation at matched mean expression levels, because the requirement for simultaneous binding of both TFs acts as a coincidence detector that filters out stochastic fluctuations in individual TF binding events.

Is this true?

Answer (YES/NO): NO